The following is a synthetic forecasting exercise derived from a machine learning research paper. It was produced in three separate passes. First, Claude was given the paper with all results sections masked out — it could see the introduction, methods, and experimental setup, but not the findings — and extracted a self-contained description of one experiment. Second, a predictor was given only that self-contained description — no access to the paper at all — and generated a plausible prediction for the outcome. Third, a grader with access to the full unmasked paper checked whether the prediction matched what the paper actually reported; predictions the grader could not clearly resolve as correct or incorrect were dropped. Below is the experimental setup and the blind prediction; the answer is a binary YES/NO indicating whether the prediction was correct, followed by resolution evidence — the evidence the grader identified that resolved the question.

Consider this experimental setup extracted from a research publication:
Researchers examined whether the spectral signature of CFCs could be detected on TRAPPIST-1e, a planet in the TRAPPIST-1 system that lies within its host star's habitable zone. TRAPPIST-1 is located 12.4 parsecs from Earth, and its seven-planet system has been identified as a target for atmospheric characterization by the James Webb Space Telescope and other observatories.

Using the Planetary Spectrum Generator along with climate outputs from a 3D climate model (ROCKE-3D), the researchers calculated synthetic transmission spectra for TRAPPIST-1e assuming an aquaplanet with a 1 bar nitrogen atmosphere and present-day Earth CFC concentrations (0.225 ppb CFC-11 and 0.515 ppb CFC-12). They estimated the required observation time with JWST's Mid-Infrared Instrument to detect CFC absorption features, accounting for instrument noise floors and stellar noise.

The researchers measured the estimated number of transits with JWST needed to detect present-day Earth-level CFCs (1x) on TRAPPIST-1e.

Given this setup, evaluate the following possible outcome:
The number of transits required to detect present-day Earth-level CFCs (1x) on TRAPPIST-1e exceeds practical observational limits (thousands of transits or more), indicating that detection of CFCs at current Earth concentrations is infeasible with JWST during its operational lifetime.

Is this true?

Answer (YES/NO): NO